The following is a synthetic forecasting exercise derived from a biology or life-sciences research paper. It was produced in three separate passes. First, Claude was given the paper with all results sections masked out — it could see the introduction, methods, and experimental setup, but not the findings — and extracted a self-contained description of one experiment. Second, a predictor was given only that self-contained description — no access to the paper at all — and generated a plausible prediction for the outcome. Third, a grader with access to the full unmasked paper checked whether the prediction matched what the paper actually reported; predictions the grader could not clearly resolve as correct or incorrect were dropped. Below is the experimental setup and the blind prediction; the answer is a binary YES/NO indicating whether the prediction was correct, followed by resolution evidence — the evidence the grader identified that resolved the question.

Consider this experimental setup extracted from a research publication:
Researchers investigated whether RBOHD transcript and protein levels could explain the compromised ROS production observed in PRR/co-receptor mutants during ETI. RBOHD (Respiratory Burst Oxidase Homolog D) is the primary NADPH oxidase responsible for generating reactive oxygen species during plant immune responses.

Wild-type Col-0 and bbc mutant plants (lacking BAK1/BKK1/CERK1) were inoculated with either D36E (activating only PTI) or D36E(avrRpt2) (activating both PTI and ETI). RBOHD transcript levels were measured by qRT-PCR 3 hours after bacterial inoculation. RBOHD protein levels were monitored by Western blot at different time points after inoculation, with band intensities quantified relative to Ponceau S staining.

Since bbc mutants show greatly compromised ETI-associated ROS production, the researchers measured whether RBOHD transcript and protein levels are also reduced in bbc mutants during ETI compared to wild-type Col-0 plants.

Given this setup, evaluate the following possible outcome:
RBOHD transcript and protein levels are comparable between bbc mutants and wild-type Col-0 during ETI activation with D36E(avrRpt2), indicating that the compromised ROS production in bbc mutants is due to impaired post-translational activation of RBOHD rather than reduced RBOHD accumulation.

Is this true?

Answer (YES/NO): YES